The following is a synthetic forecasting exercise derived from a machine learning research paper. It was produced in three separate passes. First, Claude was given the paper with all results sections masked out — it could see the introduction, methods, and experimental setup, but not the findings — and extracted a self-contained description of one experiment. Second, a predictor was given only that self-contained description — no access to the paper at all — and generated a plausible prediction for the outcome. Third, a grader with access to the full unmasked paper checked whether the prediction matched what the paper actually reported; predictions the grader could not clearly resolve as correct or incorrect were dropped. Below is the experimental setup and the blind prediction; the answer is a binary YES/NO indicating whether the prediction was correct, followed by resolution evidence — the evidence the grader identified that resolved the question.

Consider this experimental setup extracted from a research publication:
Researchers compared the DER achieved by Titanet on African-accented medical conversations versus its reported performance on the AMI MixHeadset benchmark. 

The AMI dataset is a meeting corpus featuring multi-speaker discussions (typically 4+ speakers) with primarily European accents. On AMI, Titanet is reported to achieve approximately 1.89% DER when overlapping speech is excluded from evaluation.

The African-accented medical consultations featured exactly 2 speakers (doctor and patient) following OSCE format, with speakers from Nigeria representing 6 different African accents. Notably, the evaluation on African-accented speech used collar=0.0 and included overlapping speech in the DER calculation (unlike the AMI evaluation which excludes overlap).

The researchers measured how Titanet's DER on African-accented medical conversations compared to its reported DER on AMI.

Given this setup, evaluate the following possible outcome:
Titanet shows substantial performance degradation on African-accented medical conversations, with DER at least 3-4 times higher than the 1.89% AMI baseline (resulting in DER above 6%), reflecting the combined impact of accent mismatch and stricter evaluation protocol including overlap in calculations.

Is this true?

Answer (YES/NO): YES